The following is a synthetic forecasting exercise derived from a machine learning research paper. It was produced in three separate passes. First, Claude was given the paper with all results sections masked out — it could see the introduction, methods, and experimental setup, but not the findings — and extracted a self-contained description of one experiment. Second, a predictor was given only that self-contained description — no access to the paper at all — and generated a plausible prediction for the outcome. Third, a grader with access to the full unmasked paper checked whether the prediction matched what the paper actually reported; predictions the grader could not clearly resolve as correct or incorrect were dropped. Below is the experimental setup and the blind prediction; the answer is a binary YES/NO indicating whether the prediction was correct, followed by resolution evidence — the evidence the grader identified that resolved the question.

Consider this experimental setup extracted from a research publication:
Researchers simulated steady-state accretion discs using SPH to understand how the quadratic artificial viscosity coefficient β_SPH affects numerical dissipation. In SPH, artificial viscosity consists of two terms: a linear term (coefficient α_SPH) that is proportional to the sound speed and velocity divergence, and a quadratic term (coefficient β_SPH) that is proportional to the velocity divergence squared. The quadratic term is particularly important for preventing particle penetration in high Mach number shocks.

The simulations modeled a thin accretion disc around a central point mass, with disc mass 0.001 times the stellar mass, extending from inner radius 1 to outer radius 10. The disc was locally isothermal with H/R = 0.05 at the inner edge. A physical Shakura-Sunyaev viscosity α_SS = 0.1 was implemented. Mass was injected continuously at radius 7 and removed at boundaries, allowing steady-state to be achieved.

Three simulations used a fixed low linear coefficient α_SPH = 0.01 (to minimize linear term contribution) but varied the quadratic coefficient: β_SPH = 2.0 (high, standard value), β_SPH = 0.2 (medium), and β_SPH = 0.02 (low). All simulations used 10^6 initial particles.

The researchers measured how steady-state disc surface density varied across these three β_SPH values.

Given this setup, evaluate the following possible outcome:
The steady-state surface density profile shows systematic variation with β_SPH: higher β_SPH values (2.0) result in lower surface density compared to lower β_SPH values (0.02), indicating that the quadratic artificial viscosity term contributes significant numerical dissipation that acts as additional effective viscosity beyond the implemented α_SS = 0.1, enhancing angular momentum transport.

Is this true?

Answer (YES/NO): YES